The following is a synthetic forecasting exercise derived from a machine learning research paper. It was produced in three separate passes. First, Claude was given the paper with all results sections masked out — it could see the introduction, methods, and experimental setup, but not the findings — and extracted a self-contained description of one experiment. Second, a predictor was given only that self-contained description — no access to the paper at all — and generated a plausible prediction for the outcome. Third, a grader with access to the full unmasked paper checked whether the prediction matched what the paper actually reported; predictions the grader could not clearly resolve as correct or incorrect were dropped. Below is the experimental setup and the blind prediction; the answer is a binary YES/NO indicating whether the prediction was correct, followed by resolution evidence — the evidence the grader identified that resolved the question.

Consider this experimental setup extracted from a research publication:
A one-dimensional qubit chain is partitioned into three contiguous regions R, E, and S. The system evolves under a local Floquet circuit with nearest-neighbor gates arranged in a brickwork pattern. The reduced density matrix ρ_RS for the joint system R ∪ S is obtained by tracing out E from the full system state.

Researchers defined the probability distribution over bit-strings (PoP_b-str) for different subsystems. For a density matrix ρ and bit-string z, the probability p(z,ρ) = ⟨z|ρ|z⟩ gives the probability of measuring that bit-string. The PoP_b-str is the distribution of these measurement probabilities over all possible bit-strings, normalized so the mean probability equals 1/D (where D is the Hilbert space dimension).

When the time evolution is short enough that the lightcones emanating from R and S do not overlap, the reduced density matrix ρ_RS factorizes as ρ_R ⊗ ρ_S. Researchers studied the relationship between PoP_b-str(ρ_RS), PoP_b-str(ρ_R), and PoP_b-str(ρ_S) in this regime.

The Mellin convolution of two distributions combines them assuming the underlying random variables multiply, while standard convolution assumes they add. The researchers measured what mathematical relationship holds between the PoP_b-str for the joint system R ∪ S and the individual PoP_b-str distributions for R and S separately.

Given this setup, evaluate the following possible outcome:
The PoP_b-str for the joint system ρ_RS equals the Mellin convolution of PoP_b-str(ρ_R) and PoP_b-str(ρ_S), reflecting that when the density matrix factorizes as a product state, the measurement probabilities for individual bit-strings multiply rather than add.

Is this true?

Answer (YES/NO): YES